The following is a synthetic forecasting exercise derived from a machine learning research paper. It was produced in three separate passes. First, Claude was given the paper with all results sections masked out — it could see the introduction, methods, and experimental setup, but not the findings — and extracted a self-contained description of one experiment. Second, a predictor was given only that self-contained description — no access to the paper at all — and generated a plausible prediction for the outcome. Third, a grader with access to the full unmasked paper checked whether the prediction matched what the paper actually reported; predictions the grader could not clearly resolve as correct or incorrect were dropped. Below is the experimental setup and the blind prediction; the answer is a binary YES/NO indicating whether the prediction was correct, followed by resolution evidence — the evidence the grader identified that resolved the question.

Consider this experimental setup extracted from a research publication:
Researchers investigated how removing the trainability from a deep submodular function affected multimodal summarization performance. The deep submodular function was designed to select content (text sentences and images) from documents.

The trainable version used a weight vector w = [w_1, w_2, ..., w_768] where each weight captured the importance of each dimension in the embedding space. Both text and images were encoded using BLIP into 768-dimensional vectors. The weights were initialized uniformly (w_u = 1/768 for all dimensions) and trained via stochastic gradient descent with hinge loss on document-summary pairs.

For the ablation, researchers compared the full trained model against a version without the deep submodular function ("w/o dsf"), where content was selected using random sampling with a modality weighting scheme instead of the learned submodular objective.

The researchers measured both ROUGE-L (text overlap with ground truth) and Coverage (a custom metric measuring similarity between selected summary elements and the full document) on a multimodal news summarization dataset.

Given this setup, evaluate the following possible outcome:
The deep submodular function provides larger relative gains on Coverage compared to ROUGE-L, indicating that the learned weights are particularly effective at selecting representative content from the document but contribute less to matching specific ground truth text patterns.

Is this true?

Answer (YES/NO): YES